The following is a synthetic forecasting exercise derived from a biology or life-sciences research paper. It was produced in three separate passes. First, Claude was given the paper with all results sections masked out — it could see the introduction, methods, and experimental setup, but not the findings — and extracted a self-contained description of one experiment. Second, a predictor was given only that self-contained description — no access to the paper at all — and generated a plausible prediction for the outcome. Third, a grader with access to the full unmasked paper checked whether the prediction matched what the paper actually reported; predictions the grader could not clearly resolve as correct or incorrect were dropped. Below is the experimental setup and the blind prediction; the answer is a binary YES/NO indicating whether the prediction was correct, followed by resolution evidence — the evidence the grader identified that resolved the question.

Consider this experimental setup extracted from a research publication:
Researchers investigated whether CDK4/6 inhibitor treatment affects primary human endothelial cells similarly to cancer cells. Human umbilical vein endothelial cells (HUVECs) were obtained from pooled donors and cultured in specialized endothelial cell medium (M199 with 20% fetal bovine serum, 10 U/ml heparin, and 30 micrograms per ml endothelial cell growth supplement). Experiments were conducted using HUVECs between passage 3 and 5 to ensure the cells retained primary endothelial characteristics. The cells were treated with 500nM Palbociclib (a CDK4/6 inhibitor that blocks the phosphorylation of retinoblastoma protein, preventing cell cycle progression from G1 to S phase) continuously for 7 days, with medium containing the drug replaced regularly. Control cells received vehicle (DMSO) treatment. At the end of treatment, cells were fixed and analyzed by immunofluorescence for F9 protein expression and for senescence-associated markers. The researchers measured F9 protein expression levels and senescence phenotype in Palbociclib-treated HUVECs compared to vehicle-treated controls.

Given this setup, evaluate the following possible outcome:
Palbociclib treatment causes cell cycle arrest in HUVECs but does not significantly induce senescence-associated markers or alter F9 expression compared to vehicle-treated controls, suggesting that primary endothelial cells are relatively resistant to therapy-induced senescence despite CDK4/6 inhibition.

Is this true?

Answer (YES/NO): NO